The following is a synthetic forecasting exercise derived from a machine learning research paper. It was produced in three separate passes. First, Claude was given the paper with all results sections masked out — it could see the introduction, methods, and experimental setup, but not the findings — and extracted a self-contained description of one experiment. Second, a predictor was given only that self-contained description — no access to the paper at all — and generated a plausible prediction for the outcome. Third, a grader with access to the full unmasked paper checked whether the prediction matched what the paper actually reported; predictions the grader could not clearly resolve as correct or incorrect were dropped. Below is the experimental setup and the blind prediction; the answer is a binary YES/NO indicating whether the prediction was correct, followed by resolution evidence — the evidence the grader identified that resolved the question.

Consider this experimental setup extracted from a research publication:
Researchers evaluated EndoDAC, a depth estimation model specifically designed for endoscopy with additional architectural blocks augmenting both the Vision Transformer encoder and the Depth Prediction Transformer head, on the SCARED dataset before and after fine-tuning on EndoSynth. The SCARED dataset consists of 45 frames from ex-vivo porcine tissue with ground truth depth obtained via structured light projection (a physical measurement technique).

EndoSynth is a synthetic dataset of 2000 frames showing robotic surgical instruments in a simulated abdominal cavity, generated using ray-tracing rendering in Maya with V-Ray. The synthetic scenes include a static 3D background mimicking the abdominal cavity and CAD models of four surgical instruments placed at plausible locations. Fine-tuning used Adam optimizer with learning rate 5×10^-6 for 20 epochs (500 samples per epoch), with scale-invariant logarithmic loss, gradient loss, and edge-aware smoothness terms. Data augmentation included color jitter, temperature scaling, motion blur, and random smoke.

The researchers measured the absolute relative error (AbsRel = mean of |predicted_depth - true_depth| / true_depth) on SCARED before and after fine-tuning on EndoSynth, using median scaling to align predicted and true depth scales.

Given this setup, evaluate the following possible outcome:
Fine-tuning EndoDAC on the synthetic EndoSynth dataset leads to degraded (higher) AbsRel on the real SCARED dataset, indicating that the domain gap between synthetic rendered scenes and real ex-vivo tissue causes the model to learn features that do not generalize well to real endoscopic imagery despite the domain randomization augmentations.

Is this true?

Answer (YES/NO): YES